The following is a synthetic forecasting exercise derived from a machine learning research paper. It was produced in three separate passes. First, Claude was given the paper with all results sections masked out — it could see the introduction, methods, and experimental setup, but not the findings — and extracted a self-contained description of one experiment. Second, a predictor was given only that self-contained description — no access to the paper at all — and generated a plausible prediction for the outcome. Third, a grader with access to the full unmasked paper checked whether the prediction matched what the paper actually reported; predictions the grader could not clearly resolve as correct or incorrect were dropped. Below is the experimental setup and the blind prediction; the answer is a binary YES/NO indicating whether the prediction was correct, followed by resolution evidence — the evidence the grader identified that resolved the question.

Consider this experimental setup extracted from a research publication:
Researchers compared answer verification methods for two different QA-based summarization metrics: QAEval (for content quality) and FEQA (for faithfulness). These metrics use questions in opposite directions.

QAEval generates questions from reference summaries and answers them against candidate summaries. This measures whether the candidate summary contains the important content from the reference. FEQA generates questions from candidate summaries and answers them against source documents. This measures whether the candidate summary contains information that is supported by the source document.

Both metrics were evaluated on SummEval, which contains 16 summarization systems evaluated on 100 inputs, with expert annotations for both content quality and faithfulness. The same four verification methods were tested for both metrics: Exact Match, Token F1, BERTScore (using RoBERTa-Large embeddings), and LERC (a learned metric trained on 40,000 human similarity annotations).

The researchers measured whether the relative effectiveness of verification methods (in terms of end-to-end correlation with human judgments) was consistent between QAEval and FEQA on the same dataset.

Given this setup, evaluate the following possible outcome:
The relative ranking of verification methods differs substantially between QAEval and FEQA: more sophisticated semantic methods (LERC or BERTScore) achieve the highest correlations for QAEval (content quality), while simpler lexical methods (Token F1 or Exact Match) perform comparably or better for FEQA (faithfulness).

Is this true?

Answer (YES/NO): NO